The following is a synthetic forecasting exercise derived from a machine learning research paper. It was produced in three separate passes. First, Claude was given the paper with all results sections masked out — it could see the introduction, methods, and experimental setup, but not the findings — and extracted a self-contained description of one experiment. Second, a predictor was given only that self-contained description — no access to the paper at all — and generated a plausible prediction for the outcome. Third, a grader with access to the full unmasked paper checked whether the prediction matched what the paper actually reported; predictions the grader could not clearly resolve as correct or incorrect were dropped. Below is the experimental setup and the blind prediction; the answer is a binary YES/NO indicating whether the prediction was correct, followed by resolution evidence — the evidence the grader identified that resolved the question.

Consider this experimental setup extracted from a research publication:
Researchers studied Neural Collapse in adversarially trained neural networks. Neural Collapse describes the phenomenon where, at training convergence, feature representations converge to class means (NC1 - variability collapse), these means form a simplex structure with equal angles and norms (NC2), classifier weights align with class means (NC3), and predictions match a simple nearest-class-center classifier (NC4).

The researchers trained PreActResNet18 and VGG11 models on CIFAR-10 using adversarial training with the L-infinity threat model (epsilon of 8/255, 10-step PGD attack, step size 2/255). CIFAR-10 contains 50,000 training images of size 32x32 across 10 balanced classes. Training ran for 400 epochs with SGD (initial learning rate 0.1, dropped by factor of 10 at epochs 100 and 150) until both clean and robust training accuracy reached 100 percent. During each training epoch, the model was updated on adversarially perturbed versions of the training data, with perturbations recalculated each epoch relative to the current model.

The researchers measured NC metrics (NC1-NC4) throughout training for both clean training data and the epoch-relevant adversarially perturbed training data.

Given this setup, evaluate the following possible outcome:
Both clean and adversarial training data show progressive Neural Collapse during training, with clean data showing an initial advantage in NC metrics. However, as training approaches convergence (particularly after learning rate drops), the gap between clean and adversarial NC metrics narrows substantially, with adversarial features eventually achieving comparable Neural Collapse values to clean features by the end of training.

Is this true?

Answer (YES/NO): NO